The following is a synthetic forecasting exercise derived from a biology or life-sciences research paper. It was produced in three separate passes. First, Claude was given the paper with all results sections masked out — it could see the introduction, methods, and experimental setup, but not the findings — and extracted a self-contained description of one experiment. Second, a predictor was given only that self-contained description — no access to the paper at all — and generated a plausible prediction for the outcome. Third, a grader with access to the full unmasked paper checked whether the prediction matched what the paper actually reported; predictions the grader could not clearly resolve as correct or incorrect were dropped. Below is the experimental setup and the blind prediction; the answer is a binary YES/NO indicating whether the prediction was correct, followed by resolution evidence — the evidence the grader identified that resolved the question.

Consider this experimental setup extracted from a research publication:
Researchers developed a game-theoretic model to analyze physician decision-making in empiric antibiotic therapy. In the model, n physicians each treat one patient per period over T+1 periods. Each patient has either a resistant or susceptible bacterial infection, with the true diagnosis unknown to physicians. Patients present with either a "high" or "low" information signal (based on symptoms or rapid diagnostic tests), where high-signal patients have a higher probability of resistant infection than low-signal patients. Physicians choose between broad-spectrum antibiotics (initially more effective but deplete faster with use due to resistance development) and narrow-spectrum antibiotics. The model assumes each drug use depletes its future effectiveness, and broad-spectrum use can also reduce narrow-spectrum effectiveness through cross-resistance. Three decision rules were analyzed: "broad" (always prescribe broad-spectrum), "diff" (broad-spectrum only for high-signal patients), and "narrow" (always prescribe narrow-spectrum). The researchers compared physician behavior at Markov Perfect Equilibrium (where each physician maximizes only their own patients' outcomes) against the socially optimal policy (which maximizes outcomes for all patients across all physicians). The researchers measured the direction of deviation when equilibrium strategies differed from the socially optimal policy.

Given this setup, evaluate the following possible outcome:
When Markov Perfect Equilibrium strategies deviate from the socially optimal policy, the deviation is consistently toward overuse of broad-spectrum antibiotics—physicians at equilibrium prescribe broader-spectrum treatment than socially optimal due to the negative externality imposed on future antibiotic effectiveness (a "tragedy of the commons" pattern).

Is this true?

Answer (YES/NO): YES